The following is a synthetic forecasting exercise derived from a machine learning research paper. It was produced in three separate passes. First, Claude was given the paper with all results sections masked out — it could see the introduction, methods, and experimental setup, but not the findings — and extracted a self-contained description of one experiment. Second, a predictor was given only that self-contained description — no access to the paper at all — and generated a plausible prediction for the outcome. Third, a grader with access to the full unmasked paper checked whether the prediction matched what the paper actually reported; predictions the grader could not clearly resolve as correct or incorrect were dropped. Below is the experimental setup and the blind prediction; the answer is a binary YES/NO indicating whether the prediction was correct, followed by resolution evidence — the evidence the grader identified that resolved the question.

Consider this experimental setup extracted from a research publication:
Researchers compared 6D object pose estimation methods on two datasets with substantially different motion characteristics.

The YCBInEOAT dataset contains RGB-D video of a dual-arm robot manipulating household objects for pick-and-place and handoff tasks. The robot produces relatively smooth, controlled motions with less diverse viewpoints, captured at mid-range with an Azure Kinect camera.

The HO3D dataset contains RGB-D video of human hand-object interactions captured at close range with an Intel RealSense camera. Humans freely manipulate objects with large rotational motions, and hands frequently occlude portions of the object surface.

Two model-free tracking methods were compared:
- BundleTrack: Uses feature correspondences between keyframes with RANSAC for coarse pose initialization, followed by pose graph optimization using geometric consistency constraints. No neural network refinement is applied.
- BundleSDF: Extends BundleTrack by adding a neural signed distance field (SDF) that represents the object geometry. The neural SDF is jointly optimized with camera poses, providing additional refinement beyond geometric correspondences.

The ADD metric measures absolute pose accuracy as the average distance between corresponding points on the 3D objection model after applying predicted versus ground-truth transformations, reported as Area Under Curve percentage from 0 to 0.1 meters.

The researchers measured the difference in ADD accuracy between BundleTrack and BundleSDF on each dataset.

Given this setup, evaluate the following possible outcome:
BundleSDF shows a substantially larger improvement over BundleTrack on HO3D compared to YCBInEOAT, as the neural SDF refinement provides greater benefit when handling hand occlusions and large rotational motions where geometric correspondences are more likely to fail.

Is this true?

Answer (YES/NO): YES